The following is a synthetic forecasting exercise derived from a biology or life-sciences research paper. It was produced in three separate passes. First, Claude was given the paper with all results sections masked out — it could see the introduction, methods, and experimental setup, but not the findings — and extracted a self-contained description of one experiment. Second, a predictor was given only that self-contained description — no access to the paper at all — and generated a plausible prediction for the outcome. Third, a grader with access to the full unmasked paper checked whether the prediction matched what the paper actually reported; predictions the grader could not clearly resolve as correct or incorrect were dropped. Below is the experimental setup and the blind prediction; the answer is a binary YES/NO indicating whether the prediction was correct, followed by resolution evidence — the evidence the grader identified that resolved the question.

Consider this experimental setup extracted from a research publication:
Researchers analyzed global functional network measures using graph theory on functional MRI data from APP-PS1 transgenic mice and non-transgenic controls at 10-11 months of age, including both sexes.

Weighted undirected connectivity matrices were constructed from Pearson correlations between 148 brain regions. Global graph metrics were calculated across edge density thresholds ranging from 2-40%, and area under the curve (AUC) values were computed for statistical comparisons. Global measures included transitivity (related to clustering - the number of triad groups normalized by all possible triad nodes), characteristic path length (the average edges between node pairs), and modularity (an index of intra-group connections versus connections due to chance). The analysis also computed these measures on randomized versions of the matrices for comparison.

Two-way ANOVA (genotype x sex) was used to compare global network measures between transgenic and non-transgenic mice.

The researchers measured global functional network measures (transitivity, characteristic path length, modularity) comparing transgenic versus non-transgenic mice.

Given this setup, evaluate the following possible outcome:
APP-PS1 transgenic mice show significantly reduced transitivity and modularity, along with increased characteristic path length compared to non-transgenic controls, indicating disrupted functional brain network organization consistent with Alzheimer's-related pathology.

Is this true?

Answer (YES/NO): NO